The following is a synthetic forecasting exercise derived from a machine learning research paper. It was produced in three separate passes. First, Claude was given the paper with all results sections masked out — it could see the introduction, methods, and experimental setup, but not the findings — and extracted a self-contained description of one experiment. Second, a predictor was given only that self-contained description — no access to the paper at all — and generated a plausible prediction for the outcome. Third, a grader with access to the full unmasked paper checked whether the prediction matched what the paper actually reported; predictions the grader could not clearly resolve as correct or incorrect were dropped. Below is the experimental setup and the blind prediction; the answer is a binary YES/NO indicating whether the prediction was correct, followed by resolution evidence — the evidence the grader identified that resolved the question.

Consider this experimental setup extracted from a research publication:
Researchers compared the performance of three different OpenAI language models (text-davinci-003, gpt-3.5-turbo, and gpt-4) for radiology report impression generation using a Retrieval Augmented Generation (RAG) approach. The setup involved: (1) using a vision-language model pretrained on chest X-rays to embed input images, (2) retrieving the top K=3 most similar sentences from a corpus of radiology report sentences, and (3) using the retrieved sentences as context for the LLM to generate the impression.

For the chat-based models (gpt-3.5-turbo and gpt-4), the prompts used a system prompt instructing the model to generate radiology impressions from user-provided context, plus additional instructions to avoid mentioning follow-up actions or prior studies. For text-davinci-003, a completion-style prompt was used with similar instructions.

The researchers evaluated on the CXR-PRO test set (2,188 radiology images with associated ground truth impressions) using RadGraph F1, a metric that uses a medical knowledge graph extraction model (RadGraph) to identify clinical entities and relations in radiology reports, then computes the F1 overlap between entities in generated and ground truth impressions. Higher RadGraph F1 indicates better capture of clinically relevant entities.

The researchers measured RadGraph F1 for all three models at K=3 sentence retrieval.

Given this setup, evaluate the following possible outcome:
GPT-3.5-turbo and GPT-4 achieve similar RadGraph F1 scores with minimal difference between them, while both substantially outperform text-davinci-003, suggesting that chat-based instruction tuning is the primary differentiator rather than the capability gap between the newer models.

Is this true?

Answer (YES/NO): NO